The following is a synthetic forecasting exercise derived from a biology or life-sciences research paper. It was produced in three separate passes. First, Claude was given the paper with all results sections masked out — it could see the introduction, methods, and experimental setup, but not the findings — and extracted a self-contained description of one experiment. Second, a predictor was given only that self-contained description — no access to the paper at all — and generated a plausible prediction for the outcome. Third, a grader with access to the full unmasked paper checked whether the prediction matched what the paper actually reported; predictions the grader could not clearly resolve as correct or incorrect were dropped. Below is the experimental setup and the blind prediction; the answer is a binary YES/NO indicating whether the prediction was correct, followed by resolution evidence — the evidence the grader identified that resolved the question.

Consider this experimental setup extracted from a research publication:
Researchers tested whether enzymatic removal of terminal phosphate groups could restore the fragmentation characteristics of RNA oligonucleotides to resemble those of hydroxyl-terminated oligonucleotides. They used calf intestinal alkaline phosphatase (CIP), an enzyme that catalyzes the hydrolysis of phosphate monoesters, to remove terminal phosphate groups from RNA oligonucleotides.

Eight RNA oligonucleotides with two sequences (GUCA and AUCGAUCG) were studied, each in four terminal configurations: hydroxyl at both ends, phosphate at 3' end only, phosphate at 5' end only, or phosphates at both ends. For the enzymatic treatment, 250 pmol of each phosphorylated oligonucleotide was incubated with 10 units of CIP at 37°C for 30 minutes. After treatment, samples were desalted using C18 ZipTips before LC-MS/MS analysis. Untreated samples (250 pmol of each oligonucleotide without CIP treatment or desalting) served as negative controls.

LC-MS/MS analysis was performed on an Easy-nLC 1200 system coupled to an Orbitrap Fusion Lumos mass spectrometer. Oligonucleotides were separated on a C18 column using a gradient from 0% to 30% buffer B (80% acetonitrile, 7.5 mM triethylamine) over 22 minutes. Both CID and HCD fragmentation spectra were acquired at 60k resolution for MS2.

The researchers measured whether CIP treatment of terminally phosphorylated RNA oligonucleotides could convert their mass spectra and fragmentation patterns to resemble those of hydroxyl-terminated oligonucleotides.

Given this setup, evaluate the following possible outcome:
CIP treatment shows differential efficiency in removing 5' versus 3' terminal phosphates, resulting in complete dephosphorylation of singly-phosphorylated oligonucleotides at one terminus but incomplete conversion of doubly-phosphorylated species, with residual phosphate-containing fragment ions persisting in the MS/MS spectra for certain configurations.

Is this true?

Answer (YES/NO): NO